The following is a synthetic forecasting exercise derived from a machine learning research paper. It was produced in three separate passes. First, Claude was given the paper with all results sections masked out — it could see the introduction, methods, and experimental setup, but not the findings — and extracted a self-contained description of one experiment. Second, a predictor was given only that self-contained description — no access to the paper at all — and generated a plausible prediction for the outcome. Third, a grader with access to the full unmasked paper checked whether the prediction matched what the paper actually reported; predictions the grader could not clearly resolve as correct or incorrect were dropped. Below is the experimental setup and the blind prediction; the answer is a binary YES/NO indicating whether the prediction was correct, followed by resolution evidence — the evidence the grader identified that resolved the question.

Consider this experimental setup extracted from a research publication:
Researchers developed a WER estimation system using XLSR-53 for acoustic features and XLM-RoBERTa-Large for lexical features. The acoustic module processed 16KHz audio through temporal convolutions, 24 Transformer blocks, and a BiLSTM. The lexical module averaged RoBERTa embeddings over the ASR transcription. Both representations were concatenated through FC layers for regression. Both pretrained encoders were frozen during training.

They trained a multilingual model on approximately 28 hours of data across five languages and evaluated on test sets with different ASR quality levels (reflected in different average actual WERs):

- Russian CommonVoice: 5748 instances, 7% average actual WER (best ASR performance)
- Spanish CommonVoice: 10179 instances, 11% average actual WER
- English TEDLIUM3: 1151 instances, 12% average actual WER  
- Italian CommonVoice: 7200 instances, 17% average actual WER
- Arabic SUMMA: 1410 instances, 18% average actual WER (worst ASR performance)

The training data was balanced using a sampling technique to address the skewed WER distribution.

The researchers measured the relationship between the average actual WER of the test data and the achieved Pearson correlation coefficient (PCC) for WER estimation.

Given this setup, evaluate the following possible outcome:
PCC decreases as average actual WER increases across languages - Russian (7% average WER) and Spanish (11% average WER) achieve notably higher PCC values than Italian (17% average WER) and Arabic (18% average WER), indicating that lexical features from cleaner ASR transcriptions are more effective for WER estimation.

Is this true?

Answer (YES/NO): NO